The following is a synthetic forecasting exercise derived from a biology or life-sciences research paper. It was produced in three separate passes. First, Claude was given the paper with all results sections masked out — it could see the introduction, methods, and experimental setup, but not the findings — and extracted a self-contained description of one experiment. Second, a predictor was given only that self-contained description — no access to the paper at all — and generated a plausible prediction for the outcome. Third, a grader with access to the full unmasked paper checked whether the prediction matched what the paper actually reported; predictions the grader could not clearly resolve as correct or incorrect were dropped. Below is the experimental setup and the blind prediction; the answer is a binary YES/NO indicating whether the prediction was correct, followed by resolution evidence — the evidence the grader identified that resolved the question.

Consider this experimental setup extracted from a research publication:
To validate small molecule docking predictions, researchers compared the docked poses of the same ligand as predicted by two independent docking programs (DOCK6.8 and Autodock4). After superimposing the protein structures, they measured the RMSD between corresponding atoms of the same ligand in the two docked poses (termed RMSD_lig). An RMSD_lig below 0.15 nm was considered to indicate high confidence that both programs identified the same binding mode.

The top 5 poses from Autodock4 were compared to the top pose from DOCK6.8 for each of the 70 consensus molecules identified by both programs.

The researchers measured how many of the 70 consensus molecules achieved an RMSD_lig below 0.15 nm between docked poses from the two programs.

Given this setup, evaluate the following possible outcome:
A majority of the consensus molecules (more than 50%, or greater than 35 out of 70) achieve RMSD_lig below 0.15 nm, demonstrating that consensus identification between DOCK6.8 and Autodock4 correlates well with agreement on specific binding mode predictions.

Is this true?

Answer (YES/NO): NO